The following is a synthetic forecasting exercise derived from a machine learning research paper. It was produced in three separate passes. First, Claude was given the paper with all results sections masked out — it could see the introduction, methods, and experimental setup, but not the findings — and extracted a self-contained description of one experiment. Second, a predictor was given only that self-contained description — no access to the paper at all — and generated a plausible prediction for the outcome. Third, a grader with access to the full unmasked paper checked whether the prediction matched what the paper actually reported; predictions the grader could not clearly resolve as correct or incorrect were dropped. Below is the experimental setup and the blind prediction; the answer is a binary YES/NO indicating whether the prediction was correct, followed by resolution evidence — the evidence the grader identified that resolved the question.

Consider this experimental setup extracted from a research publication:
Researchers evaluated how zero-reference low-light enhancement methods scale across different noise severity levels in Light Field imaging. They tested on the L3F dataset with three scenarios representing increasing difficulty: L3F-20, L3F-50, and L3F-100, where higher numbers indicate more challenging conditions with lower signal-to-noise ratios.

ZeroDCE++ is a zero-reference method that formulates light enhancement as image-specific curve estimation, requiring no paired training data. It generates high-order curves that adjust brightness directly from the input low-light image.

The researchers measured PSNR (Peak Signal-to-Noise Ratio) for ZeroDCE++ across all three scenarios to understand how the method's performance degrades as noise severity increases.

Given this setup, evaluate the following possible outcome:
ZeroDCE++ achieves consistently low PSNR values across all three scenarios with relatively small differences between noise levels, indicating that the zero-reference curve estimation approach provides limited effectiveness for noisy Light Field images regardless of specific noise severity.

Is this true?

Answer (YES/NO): NO